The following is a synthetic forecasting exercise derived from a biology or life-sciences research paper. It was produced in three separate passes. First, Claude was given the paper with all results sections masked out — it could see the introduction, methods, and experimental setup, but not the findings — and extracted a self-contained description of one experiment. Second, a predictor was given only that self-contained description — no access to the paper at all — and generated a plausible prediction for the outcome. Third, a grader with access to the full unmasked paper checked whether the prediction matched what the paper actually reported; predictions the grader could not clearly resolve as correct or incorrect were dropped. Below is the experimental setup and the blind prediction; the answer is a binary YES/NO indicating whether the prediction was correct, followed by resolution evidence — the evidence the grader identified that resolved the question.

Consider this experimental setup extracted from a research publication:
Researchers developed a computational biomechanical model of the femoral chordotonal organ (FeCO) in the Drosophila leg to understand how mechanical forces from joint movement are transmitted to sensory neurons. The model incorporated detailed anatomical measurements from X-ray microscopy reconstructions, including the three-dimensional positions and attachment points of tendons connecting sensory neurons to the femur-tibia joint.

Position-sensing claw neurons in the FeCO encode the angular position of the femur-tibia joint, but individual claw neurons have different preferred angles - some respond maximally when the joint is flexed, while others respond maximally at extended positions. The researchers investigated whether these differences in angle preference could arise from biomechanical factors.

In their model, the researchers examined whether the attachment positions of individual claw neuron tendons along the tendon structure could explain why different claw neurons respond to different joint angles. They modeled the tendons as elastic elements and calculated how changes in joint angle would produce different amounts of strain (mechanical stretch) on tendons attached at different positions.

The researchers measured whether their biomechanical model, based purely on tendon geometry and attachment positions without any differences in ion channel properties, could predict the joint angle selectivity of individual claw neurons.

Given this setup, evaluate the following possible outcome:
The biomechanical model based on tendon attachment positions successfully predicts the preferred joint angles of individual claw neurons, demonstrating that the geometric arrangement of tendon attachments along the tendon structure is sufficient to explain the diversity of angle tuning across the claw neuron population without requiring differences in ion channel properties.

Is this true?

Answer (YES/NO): YES